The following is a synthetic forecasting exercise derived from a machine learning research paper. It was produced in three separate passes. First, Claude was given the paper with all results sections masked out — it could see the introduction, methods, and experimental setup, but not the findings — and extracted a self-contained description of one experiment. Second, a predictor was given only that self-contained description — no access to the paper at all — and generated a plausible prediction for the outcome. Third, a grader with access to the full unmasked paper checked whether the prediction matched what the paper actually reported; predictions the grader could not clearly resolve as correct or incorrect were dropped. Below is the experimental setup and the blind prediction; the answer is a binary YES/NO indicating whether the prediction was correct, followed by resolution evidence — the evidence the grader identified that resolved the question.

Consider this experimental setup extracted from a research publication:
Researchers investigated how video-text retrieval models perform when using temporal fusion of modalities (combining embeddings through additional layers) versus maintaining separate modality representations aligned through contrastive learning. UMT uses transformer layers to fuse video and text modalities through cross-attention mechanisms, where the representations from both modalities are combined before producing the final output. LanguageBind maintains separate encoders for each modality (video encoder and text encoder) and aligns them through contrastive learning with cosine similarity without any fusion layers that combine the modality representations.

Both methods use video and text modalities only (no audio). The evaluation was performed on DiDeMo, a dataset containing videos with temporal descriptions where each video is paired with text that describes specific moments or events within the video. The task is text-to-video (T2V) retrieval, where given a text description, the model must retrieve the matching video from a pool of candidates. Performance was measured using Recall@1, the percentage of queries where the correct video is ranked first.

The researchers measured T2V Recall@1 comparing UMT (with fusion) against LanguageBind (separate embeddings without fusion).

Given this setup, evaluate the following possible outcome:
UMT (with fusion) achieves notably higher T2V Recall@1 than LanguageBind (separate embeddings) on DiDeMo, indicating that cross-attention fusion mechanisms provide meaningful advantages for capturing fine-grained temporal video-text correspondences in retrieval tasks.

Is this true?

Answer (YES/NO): NO